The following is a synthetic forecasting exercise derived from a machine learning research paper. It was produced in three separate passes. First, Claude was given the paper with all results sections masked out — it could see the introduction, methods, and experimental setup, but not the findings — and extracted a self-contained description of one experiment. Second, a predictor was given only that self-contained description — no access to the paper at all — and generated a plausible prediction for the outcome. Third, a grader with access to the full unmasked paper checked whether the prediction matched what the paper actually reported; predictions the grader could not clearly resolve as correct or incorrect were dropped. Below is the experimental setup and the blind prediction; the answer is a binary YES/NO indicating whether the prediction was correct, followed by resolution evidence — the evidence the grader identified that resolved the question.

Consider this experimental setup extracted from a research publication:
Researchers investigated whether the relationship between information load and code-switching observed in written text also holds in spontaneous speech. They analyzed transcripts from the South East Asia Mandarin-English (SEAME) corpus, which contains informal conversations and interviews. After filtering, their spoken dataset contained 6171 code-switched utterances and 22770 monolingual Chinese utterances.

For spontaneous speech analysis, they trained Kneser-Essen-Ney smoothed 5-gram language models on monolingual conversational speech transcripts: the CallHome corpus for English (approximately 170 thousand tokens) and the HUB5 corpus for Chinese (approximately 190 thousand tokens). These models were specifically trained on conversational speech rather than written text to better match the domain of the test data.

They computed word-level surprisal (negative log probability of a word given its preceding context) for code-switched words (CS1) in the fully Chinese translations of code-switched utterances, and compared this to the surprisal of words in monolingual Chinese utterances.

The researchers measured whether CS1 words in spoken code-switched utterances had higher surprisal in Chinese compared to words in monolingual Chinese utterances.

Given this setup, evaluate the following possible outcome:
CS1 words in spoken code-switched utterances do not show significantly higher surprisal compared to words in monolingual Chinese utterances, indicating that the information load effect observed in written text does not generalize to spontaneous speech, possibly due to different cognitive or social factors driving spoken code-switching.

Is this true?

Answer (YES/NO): NO